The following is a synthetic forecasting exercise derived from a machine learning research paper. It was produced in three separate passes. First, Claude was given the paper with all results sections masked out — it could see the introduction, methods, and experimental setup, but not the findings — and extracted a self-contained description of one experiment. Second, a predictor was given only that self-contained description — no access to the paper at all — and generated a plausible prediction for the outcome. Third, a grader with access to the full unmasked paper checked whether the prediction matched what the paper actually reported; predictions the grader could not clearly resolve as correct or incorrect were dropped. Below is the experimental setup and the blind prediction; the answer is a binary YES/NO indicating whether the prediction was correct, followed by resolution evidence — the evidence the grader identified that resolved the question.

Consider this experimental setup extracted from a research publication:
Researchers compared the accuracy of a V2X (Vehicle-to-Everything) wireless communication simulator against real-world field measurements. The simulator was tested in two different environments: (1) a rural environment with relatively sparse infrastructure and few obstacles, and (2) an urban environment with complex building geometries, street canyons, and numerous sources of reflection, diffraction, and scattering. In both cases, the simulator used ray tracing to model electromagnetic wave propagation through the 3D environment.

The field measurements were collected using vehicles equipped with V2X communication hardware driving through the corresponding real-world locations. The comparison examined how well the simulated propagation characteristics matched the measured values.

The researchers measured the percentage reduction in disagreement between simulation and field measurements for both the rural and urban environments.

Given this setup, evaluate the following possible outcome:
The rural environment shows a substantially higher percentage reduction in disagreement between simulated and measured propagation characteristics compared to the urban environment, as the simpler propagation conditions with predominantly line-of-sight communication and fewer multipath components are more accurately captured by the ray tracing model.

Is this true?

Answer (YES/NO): NO